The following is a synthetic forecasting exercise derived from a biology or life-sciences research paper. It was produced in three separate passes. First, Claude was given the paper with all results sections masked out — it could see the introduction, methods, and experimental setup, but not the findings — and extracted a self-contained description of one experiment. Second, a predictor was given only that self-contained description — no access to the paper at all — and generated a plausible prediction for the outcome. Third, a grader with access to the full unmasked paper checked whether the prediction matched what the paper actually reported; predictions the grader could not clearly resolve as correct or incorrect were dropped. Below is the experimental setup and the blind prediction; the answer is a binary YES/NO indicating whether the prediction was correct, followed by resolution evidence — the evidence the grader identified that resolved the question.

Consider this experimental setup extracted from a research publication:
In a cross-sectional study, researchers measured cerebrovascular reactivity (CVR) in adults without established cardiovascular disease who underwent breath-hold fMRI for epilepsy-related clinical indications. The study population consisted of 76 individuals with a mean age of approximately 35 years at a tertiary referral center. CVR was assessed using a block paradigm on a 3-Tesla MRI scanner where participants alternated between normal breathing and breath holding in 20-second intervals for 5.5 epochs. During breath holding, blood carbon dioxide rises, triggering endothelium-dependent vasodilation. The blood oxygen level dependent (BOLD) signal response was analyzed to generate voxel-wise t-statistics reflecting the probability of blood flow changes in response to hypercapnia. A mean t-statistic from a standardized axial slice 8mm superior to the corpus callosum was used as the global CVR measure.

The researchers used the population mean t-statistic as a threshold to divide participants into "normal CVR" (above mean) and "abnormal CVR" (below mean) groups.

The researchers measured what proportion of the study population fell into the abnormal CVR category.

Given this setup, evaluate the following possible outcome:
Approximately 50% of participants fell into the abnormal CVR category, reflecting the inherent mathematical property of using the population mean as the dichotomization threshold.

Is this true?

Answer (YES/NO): NO